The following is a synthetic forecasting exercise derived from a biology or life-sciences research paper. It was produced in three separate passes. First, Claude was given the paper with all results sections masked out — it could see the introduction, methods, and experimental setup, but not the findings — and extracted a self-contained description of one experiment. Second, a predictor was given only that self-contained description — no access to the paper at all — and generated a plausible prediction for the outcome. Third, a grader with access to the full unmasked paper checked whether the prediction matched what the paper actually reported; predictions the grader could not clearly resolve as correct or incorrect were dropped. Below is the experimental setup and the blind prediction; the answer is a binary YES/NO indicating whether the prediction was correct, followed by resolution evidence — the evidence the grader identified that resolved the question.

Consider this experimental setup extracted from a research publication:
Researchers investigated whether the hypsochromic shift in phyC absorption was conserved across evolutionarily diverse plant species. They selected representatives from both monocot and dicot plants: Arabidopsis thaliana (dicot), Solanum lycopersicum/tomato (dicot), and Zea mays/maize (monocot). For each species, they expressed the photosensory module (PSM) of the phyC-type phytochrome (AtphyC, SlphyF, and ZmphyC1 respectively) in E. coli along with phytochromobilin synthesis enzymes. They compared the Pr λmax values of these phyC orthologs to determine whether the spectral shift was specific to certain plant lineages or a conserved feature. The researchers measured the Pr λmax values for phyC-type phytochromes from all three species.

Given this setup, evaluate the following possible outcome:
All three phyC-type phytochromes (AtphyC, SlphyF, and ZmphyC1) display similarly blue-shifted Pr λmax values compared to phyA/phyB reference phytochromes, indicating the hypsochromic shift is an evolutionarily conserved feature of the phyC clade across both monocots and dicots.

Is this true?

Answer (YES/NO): YES